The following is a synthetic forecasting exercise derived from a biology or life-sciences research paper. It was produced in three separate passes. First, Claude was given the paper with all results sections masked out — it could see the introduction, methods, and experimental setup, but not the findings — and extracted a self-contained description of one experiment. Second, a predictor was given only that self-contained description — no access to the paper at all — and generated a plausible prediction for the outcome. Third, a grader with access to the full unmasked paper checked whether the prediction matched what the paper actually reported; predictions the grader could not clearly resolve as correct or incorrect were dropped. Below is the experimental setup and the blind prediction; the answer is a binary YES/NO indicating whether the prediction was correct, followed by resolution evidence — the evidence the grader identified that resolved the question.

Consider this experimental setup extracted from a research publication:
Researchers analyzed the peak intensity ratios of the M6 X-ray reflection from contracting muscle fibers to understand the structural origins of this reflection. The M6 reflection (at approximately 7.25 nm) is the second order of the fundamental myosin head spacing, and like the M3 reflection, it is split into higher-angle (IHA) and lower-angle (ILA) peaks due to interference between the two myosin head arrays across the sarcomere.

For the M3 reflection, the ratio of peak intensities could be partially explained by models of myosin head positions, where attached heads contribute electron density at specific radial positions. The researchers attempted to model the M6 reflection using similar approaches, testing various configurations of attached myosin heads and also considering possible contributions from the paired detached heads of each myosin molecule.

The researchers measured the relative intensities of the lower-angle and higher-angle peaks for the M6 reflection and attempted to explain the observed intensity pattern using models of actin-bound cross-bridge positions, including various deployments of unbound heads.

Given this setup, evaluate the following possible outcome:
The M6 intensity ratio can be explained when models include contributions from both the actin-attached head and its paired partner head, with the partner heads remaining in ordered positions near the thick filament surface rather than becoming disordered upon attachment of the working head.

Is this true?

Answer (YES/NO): NO